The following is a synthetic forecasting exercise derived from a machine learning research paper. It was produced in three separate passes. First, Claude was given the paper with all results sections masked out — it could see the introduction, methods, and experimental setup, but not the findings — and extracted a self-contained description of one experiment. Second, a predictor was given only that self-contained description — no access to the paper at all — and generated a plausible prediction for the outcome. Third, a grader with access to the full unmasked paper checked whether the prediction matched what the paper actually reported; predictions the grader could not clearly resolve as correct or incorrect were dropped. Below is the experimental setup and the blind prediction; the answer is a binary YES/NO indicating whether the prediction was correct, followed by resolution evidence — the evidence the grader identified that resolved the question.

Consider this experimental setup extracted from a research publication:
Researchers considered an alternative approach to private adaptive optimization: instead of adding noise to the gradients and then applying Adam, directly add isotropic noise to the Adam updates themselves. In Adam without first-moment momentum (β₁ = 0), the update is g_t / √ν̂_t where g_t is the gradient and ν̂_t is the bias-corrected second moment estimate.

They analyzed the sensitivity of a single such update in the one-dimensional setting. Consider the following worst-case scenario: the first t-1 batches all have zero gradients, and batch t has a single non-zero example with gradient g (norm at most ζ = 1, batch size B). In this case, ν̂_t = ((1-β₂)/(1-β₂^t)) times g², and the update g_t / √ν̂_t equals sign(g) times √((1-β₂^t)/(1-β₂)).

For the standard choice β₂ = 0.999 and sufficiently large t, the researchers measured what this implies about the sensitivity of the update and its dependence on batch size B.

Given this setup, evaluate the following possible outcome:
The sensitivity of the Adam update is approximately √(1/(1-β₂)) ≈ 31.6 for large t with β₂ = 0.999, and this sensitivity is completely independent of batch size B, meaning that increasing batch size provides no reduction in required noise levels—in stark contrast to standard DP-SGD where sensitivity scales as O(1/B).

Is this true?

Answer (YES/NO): YES